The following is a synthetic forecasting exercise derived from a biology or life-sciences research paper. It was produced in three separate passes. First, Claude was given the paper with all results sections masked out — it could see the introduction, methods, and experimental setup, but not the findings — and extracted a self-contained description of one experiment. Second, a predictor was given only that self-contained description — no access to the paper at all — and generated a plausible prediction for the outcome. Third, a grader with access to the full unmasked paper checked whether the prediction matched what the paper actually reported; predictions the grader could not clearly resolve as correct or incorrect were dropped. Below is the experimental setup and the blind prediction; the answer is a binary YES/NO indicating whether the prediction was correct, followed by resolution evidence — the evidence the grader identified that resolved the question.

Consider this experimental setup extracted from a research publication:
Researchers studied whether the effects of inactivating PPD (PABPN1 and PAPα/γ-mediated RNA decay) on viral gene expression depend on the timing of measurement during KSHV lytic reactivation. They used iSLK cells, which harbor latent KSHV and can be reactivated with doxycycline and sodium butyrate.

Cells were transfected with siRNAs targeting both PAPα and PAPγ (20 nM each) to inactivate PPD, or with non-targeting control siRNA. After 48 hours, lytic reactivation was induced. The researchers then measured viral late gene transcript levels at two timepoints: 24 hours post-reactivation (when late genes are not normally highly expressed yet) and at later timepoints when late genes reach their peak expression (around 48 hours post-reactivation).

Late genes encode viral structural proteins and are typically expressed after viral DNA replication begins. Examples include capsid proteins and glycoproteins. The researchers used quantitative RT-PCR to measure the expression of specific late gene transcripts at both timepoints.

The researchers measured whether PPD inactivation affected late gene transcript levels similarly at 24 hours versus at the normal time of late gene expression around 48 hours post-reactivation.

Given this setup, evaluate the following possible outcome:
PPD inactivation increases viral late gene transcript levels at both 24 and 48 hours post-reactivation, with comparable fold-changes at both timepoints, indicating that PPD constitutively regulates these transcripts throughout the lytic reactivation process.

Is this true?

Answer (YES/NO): NO